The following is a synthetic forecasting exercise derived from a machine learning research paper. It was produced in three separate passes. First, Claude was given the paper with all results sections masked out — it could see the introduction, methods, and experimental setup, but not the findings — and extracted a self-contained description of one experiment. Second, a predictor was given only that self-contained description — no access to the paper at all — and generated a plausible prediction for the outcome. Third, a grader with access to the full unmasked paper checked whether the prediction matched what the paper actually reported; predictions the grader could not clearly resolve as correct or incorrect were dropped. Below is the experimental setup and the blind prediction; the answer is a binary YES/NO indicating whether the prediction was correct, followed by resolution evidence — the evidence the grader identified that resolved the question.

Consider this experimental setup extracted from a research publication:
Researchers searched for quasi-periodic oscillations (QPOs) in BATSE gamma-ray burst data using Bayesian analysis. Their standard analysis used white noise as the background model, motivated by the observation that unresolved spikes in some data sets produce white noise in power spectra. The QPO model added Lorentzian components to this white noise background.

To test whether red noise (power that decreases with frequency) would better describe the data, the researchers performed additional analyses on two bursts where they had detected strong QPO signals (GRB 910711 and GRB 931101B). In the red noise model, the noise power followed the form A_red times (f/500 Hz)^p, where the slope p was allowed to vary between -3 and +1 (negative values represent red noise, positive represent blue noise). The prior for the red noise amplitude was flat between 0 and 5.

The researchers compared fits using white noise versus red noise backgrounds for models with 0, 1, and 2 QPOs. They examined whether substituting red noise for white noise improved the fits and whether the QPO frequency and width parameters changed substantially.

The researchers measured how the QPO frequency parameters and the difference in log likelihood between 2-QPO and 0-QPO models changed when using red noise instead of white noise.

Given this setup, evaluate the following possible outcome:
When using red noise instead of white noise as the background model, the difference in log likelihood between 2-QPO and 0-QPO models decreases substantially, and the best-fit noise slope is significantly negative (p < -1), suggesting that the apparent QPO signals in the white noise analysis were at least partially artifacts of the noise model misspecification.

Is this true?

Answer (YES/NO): NO